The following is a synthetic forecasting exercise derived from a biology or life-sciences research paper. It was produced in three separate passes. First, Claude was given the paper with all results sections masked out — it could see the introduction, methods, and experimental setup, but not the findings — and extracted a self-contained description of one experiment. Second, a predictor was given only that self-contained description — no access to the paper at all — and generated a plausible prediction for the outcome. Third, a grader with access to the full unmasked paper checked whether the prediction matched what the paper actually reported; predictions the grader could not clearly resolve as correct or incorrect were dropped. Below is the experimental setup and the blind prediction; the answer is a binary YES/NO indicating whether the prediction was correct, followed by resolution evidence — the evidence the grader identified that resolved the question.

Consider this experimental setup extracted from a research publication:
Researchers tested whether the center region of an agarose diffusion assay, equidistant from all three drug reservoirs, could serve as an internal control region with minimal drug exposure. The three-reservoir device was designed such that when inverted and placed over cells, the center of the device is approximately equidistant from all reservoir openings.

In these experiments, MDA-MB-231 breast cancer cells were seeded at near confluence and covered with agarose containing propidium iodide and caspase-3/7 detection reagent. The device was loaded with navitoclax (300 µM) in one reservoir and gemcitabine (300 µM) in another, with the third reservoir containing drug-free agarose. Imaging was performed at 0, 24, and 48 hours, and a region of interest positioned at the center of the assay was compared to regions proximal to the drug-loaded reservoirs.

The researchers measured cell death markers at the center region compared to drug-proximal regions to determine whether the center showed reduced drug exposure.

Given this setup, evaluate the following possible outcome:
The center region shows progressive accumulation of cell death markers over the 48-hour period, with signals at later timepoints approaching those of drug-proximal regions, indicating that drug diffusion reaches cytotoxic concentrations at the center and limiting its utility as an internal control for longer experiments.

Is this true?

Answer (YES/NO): NO